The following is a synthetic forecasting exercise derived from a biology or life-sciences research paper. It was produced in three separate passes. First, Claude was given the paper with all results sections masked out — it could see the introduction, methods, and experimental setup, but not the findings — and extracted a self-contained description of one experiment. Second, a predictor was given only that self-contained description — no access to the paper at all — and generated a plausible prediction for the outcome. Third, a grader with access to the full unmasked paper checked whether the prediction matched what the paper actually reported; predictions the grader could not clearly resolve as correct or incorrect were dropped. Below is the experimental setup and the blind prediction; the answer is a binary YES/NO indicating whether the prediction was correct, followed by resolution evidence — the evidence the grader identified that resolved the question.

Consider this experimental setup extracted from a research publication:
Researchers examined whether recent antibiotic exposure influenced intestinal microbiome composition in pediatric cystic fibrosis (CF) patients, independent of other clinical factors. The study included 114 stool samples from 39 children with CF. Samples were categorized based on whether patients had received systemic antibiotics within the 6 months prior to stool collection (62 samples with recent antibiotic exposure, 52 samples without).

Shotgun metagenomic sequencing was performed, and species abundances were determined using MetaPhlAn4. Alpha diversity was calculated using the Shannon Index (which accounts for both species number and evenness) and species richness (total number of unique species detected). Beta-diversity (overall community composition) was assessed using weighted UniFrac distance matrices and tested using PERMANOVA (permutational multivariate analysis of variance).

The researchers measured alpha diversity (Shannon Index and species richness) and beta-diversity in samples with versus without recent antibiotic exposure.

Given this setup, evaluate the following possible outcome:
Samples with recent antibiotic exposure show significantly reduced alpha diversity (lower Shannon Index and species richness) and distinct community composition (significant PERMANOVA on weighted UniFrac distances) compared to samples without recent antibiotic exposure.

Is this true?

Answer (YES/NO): YES